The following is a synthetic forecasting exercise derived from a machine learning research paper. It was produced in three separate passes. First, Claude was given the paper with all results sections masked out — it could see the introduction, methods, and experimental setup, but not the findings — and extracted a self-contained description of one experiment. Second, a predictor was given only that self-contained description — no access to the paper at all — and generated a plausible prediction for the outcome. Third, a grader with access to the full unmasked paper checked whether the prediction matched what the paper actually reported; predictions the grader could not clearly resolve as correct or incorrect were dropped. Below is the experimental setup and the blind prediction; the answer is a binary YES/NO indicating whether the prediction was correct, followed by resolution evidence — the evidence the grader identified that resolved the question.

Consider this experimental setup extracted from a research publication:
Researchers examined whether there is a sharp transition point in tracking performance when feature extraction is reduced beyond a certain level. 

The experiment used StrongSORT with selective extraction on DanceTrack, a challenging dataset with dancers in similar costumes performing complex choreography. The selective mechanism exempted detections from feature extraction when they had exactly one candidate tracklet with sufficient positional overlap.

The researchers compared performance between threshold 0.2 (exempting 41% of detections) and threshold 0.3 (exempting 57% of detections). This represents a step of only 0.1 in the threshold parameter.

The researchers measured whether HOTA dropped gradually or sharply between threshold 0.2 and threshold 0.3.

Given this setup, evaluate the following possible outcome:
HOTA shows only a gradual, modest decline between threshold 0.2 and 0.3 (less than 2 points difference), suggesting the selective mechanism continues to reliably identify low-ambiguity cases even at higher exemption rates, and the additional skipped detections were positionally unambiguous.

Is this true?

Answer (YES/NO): NO